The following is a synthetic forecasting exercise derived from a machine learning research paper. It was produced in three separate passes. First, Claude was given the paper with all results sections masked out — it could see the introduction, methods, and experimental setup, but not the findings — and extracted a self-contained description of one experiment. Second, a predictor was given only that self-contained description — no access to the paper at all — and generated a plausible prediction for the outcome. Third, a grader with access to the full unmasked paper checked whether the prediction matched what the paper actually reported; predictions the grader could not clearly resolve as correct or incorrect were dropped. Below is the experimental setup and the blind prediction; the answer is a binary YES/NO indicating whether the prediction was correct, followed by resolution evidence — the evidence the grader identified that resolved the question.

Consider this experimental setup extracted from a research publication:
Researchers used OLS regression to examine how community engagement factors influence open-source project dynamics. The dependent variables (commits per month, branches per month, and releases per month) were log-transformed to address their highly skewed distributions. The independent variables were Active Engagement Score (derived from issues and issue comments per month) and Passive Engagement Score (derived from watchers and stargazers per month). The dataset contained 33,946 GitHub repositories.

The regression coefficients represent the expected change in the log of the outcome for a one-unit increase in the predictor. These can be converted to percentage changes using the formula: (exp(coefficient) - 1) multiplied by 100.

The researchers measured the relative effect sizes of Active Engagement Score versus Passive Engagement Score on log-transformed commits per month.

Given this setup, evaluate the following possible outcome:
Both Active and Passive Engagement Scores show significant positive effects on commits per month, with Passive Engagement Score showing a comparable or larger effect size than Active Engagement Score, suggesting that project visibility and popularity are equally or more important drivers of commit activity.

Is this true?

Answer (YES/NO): NO